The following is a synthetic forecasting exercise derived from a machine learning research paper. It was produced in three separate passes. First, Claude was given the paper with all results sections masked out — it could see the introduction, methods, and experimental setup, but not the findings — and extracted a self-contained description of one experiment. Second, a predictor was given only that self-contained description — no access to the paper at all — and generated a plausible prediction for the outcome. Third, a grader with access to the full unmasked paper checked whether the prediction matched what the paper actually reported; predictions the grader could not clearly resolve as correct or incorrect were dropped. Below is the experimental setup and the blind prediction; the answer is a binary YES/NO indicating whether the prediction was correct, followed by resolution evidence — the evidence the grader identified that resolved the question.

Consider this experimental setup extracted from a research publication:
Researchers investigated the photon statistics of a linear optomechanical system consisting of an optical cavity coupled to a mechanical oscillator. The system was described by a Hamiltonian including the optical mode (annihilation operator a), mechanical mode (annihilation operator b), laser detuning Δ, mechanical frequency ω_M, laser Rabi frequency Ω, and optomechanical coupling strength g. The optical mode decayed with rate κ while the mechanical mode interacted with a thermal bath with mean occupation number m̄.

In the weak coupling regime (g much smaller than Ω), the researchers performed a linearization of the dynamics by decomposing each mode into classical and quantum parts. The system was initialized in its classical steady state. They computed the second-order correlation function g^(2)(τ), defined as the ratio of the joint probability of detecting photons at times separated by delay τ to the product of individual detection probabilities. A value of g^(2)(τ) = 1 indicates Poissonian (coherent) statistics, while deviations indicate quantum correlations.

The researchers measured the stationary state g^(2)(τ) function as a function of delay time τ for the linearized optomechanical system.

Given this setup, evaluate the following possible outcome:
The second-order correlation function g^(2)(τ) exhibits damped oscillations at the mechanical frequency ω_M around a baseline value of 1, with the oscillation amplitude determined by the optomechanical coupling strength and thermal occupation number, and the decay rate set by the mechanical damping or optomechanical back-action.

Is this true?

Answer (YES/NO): NO